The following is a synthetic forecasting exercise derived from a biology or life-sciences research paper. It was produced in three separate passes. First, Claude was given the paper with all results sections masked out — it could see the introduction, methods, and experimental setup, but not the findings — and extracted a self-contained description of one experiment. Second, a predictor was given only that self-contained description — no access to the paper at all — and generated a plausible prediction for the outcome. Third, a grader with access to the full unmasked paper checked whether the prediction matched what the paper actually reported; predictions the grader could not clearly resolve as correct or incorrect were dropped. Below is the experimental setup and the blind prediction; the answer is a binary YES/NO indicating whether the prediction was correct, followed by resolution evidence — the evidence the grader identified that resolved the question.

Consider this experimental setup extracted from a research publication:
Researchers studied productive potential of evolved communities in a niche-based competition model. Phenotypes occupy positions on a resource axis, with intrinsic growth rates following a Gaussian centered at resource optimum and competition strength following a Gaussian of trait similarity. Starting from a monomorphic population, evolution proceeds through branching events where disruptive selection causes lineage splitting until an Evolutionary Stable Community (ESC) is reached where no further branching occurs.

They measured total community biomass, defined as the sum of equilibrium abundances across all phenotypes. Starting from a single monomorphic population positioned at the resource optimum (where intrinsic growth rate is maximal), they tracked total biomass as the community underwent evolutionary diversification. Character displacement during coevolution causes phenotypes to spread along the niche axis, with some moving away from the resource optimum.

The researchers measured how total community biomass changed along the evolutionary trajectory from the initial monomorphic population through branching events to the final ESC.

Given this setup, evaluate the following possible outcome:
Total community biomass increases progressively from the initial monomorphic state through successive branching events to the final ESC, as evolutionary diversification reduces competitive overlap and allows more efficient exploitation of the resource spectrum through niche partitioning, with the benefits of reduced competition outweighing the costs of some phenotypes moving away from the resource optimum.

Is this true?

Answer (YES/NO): YES